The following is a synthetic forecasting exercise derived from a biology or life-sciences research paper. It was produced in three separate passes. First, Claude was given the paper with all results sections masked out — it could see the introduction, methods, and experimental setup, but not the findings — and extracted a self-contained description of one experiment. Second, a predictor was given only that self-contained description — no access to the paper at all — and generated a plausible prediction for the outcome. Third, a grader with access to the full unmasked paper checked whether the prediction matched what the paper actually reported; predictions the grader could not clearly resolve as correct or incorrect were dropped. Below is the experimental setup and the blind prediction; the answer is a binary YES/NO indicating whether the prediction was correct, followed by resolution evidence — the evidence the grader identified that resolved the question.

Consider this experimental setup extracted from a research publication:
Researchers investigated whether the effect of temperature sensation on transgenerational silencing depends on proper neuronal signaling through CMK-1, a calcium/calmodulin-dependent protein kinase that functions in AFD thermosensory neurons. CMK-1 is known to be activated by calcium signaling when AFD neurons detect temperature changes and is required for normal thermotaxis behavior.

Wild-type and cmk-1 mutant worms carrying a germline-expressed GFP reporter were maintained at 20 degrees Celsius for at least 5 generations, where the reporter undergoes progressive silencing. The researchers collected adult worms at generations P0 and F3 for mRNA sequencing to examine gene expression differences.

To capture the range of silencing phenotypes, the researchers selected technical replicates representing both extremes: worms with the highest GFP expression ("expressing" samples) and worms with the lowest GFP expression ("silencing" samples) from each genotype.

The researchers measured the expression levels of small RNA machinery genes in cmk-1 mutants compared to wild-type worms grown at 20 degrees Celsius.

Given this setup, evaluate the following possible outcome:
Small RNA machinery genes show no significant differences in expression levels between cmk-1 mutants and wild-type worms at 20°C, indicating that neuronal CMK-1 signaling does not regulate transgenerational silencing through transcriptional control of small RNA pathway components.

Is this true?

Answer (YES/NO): NO